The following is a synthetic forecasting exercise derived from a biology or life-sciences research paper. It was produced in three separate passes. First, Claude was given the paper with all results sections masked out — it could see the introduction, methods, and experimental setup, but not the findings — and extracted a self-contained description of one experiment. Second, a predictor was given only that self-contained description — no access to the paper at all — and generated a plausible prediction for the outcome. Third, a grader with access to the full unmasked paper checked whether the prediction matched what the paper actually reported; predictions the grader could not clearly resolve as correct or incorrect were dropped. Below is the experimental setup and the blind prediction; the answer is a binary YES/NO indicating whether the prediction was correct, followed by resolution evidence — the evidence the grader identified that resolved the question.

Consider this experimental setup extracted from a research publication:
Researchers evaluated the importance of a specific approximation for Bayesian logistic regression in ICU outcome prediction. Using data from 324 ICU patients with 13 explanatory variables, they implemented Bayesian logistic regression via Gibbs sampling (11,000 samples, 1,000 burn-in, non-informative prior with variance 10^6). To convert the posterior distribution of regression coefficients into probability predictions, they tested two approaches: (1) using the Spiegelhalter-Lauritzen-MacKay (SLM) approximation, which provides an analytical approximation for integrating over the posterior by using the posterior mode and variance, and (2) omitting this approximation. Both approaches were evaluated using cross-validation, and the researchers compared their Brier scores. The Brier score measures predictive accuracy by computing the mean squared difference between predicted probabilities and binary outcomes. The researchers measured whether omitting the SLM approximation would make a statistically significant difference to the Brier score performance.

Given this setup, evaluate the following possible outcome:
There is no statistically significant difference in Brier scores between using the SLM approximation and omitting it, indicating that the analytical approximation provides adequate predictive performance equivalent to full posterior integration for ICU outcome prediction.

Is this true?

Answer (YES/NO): NO